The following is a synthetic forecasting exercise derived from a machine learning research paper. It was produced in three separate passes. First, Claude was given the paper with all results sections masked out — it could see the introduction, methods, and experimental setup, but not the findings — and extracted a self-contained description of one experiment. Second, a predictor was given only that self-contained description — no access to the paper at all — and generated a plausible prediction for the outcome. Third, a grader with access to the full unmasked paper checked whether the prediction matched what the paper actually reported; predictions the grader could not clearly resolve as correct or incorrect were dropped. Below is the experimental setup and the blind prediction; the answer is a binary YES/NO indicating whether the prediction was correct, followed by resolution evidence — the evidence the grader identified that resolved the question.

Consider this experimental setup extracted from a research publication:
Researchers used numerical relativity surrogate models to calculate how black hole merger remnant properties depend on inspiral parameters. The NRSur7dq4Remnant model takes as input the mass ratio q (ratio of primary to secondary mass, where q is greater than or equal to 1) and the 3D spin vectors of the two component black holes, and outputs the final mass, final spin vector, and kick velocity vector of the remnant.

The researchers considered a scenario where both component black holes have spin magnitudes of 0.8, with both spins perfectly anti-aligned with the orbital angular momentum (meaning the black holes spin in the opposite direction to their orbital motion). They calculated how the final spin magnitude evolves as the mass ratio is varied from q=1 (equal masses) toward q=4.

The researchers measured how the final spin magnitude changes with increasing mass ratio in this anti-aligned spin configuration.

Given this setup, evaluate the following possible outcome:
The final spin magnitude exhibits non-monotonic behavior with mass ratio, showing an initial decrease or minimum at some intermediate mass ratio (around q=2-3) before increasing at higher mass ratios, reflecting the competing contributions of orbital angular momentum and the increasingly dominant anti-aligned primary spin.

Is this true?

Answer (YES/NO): NO